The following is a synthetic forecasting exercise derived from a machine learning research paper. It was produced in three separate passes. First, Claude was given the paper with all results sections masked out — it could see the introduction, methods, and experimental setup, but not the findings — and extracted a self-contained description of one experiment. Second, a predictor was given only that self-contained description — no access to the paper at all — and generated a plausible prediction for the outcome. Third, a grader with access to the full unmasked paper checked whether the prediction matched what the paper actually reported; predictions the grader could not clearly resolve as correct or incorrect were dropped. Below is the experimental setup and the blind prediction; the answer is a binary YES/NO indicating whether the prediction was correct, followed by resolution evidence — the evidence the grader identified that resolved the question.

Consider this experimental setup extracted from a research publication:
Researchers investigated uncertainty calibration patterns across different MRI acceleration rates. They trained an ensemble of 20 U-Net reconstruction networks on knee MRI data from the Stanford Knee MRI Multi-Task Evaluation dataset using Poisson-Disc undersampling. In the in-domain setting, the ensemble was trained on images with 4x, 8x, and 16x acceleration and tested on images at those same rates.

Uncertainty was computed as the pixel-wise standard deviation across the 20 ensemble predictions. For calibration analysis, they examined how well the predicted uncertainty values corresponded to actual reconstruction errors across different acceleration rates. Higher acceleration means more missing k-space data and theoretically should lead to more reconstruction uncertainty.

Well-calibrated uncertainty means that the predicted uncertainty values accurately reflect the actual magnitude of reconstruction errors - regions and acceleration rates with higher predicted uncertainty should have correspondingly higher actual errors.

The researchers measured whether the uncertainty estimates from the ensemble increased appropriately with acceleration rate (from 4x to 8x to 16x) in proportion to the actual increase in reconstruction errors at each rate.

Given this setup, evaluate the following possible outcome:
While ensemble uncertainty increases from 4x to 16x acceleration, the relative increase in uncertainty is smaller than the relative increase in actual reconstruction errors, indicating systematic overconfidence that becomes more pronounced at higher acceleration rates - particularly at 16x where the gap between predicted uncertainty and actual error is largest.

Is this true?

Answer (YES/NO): NO